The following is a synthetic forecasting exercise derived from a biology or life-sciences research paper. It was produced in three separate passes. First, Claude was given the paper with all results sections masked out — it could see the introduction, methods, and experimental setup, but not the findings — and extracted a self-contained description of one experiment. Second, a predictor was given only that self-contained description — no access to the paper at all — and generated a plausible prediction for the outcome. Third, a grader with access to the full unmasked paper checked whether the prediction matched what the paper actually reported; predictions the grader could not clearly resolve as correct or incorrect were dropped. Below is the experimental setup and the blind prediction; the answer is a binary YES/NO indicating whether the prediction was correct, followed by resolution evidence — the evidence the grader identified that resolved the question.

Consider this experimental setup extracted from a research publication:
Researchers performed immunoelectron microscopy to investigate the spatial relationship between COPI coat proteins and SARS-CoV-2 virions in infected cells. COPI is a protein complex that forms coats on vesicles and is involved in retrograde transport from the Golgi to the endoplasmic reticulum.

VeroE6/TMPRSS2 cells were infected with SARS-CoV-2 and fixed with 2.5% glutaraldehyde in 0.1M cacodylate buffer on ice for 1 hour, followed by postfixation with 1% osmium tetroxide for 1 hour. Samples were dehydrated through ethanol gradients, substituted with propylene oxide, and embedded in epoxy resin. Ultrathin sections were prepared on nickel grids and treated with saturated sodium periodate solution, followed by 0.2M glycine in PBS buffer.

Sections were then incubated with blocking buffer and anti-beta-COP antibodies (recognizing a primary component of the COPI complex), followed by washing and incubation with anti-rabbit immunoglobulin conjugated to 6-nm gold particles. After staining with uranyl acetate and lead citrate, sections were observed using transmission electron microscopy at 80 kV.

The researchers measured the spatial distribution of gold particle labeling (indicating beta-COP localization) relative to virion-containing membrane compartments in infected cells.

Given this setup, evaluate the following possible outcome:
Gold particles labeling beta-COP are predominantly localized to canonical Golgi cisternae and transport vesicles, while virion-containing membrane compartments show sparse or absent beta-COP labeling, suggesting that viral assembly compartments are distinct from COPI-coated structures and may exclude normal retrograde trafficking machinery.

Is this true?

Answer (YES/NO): NO